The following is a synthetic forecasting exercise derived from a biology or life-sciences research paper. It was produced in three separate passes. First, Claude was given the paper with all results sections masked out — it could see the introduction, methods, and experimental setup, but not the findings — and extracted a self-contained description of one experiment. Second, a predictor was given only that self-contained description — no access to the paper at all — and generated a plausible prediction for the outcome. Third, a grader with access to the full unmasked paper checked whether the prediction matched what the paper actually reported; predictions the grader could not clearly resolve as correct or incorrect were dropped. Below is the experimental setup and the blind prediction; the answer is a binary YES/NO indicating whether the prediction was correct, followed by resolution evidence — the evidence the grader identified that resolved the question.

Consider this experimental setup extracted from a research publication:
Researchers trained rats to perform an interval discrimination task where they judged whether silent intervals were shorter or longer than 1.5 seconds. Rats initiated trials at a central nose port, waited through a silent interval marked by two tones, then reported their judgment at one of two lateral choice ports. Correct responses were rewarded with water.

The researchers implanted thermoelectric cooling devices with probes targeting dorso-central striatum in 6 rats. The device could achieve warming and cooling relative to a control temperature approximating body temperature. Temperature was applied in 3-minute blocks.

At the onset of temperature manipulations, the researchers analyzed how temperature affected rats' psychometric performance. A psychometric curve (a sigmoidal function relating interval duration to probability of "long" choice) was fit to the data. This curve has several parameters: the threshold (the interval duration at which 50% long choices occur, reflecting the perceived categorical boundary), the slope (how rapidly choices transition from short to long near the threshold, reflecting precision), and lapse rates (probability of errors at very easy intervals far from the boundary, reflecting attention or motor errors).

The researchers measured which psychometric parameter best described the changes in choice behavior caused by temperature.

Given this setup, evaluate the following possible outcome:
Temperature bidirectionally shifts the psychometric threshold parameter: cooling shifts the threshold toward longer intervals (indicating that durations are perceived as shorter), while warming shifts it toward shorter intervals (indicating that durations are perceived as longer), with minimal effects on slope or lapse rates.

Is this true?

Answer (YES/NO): YES